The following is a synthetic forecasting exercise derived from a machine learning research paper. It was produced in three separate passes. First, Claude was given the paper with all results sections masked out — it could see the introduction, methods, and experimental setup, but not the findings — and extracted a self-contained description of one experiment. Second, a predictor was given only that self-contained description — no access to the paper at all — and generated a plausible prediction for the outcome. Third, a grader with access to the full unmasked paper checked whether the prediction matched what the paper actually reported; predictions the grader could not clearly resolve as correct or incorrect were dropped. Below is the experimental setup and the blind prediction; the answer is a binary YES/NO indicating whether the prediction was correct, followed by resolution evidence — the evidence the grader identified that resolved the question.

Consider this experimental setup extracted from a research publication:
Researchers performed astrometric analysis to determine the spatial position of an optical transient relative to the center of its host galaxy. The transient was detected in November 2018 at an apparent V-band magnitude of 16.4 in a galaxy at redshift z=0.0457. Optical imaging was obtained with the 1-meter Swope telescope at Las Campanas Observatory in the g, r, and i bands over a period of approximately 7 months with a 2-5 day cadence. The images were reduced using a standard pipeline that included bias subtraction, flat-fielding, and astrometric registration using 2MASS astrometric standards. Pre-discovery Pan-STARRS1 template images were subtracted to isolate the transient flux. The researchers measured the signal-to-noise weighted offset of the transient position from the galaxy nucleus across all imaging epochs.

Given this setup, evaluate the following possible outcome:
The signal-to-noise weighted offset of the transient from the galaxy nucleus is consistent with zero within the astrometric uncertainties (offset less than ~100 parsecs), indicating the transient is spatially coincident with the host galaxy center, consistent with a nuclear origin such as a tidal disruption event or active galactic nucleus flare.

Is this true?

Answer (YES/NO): NO